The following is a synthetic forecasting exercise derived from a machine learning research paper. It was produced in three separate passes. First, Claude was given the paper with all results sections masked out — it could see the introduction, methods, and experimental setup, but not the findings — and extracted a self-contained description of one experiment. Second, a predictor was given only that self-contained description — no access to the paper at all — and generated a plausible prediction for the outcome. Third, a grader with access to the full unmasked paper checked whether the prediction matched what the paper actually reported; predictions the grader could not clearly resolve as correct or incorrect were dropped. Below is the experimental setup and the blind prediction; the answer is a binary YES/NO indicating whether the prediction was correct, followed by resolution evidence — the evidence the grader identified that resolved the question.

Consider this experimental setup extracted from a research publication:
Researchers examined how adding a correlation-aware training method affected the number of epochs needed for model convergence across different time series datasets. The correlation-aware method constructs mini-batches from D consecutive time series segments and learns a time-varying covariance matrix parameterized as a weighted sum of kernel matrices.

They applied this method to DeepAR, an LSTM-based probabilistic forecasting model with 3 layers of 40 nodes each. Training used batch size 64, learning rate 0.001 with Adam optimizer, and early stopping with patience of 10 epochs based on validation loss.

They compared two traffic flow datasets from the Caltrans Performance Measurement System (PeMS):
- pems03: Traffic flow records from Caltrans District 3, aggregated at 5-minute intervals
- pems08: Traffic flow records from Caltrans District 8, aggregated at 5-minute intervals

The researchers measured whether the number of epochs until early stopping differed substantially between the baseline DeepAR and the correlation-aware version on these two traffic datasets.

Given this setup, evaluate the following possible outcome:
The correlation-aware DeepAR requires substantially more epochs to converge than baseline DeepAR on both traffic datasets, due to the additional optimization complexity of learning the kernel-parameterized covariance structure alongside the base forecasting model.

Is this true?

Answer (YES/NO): NO